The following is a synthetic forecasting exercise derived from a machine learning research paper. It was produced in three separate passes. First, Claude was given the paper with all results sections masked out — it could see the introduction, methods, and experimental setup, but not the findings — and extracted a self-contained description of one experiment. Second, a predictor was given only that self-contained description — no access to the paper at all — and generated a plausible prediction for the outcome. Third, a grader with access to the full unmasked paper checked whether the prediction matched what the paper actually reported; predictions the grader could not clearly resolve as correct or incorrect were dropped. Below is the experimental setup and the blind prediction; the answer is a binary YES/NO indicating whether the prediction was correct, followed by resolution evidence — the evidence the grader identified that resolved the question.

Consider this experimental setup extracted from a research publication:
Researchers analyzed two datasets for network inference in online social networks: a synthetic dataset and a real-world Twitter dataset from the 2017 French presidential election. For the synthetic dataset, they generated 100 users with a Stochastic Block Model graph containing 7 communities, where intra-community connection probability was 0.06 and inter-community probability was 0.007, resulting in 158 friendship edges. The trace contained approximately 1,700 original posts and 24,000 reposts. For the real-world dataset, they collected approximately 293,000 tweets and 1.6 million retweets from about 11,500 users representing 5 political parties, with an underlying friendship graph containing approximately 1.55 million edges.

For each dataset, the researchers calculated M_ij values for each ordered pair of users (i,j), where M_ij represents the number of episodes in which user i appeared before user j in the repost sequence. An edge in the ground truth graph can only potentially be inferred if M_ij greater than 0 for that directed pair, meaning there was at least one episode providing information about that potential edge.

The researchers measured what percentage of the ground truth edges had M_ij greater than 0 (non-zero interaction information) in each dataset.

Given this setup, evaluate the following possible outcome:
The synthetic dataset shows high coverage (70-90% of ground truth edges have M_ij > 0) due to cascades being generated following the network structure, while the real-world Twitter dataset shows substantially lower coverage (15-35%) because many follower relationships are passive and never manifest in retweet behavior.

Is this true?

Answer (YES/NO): NO